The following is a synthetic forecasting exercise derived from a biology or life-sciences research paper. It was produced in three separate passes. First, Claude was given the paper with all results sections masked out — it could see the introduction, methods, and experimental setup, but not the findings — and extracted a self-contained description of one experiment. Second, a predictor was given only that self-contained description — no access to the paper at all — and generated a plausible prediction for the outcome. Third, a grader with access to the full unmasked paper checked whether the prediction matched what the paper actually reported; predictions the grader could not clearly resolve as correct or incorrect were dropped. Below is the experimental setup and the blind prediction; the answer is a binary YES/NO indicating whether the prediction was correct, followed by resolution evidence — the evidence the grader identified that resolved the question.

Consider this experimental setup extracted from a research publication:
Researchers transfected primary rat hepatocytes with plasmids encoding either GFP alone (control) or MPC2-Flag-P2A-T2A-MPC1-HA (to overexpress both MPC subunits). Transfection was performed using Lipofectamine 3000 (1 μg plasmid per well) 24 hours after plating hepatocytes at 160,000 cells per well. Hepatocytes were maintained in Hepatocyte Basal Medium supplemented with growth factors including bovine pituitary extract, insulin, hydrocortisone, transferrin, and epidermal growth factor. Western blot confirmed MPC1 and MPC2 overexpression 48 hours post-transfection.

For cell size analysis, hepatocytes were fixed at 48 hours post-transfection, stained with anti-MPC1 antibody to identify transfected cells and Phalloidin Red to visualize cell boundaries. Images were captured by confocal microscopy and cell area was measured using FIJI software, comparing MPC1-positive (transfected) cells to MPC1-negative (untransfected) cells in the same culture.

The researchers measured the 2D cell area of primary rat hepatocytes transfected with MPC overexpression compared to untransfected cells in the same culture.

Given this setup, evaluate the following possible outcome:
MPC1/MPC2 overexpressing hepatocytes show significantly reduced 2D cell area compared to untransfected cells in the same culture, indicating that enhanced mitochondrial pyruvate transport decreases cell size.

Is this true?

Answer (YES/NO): YES